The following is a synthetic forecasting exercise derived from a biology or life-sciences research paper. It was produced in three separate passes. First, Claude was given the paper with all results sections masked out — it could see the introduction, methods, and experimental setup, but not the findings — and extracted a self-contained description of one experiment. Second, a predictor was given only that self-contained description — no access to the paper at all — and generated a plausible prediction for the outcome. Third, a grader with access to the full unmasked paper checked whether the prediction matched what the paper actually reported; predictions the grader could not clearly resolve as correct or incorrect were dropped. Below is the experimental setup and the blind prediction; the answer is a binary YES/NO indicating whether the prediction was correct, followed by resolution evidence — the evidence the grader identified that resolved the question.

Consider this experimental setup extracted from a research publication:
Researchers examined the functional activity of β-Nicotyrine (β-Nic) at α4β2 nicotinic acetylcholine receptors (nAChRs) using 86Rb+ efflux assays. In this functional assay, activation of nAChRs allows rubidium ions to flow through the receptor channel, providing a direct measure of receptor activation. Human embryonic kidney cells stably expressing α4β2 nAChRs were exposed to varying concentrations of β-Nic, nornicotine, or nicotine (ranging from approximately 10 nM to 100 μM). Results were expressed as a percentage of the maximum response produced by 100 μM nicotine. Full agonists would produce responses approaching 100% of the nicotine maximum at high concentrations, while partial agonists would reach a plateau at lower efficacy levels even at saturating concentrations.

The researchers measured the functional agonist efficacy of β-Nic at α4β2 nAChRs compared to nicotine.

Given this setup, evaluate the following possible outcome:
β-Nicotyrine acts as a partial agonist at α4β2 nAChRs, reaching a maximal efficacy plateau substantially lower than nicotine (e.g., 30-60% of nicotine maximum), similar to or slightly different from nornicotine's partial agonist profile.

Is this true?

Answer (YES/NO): YES